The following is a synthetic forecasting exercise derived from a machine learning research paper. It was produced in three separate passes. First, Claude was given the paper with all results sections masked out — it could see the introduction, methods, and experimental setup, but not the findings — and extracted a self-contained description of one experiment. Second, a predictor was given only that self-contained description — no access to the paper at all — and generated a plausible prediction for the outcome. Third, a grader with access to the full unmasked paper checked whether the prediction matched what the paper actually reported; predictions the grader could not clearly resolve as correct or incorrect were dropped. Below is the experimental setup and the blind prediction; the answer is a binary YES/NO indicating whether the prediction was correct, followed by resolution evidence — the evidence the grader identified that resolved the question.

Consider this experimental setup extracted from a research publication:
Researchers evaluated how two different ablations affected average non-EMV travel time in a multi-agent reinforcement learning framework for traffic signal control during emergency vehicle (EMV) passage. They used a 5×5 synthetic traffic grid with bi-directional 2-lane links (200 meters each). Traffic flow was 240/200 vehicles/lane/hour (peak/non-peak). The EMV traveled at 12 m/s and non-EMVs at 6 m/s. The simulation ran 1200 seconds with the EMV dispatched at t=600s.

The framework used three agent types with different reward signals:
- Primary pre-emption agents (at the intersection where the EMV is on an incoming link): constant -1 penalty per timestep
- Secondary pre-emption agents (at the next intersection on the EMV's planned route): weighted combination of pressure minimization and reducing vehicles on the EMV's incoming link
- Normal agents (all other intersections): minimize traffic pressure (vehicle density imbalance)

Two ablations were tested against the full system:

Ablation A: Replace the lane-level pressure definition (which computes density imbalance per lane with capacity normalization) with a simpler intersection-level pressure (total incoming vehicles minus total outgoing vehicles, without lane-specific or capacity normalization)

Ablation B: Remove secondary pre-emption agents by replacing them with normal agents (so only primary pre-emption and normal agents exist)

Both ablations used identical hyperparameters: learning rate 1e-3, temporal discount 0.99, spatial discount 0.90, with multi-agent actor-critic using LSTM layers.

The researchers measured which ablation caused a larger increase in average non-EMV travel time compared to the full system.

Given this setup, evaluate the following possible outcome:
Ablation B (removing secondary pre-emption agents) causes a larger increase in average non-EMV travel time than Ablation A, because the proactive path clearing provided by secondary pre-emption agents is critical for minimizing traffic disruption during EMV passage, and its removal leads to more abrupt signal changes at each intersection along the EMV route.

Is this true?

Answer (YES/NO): NO